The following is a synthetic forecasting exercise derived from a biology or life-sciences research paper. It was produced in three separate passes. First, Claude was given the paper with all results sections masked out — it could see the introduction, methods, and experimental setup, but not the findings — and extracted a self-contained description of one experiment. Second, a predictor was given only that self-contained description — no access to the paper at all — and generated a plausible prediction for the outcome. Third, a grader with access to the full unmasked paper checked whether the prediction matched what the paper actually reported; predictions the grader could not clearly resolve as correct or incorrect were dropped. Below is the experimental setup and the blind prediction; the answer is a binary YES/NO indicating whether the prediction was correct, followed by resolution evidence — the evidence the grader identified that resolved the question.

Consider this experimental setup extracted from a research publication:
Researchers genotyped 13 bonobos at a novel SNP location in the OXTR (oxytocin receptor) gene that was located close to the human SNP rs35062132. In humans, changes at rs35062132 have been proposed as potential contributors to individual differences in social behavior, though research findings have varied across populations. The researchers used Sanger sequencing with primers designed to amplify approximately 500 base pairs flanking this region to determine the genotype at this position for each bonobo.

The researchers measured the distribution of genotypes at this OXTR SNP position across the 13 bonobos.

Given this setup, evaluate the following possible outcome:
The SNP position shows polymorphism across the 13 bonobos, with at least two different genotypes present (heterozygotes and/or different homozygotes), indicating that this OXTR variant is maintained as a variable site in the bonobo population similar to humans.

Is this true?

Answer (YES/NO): YES